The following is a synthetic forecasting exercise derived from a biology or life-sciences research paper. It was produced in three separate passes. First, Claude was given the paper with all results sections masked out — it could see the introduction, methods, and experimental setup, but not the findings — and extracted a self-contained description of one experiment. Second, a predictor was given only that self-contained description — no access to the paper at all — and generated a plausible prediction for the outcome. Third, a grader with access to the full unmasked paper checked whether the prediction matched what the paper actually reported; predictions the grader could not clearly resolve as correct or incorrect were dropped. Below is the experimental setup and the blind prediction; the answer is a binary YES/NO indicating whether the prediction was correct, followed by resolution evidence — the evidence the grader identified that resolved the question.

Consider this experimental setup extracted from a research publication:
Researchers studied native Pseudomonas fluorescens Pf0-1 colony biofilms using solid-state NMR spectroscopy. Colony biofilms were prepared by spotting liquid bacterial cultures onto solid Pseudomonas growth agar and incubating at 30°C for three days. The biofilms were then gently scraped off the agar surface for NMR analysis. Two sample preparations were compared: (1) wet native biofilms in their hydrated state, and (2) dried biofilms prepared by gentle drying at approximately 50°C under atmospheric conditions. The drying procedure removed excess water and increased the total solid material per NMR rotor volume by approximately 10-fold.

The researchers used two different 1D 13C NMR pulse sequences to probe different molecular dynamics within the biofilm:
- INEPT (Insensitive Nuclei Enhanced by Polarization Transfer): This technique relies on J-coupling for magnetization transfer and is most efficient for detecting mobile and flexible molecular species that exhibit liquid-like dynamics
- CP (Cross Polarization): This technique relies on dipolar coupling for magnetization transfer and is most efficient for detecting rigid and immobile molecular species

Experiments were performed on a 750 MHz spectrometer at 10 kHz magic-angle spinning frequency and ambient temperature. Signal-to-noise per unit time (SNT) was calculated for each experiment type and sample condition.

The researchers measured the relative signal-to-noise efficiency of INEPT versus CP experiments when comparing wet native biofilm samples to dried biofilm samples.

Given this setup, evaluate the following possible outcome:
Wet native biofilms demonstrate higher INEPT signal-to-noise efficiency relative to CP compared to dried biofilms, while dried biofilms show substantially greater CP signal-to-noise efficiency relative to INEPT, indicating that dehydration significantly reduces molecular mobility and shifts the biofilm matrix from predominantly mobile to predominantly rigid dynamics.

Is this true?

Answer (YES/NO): YES